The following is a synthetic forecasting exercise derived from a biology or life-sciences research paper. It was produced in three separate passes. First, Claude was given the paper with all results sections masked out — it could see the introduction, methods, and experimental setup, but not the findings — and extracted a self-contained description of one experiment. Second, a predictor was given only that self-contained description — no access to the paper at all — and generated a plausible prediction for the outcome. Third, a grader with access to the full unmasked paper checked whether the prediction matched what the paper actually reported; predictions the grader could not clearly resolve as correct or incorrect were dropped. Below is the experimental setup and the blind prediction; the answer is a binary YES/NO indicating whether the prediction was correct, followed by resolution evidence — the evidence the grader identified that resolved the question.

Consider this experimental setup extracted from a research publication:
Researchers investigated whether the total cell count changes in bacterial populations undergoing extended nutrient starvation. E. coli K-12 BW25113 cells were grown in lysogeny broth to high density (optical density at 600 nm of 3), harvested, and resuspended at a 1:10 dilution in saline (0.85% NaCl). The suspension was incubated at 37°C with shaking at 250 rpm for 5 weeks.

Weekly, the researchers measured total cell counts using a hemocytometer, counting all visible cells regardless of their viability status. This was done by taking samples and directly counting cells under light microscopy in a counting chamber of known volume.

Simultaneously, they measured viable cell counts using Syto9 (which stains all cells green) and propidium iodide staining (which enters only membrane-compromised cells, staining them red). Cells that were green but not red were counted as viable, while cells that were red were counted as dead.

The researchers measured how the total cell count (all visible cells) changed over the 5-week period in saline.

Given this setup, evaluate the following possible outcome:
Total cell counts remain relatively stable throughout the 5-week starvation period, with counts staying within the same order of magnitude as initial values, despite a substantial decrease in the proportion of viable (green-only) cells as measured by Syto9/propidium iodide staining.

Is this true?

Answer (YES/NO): NO